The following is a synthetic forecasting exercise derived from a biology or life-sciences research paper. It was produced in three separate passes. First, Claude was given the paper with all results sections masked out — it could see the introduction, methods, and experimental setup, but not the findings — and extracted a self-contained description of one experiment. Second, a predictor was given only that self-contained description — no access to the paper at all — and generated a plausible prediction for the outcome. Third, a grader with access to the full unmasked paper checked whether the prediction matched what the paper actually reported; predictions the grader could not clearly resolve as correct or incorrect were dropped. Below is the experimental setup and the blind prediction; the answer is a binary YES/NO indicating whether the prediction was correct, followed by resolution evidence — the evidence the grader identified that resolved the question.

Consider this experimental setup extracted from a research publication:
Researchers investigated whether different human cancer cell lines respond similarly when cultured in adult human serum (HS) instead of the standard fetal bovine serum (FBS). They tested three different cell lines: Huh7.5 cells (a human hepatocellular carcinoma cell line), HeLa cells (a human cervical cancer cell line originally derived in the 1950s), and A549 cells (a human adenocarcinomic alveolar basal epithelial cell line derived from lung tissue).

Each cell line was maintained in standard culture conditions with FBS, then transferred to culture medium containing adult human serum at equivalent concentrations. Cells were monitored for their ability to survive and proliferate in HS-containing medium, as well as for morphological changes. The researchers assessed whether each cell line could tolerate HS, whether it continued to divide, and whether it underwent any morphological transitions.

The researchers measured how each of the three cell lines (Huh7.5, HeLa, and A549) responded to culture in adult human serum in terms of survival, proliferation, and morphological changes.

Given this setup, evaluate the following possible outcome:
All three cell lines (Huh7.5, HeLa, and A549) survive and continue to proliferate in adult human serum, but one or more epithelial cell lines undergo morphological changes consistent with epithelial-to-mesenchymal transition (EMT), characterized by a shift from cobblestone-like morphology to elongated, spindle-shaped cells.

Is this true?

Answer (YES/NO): NO